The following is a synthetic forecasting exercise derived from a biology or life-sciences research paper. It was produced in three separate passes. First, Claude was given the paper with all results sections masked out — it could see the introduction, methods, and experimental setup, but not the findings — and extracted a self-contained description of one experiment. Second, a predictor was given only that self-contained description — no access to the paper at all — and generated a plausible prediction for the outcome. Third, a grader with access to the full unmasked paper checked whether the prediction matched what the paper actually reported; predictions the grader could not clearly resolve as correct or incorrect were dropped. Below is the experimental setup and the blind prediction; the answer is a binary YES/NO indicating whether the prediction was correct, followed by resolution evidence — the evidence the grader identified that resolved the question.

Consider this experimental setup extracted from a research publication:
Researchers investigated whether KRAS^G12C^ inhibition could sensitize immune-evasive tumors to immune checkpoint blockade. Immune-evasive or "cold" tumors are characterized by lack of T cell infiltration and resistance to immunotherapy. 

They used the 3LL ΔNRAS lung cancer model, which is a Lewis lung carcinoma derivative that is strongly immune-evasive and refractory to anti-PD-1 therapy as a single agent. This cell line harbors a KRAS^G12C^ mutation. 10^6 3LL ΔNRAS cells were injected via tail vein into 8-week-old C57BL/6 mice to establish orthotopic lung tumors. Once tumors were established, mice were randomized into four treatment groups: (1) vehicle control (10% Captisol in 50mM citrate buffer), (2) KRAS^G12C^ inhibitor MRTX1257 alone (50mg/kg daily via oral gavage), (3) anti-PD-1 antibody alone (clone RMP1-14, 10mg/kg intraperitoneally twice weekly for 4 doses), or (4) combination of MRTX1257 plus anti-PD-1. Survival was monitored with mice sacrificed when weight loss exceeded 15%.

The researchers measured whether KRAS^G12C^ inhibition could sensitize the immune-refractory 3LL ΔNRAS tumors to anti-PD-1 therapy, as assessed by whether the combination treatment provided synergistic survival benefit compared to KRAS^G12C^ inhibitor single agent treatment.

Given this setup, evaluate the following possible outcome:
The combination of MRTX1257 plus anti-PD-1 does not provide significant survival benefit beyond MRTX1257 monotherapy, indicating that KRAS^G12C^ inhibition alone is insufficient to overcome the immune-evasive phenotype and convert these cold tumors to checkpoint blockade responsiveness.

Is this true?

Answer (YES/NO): YES